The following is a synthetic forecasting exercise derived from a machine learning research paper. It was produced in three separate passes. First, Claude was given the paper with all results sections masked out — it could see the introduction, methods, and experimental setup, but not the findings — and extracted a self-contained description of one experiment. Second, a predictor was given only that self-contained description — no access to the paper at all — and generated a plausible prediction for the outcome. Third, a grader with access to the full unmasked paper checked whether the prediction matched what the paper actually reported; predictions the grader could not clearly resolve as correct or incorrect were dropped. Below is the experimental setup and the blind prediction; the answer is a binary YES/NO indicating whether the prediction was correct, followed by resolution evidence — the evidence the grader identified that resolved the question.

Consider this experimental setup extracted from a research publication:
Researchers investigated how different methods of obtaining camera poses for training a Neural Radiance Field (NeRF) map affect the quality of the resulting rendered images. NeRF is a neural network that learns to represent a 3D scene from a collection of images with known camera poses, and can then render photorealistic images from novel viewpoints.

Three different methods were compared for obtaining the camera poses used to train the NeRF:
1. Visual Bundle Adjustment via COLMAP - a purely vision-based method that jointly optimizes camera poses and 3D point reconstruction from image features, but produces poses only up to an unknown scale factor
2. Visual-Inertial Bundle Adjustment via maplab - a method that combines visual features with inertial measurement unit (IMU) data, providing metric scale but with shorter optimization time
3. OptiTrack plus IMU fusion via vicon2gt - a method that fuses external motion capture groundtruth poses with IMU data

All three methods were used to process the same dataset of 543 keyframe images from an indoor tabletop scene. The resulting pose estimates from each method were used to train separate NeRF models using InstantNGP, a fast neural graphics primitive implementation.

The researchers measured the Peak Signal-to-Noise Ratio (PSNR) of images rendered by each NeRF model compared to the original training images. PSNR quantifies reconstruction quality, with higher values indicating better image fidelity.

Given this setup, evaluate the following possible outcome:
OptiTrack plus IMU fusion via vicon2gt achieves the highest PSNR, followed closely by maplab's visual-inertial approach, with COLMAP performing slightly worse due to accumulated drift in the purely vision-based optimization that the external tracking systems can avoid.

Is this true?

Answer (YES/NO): NO